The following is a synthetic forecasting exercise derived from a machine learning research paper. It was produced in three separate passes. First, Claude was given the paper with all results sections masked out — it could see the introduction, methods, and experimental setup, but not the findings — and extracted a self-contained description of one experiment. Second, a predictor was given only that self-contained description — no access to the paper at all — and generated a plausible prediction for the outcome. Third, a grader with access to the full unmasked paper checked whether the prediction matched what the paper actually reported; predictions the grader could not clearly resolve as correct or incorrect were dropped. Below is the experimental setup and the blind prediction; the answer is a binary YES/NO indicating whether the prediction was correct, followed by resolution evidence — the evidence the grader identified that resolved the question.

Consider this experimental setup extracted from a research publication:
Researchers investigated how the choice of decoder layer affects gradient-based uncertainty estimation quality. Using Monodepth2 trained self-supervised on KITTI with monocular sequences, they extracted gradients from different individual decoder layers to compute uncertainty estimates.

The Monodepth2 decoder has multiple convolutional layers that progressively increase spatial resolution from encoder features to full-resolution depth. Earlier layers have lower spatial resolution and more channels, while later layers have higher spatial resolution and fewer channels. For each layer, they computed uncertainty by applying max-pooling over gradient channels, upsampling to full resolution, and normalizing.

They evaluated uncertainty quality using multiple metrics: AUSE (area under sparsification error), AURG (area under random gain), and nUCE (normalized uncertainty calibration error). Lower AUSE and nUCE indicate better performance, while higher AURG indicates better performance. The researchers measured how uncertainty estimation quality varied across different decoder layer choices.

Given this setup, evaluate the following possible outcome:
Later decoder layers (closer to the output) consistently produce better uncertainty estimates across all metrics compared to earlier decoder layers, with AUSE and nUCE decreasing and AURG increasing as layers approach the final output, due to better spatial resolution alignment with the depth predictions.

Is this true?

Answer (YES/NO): NO